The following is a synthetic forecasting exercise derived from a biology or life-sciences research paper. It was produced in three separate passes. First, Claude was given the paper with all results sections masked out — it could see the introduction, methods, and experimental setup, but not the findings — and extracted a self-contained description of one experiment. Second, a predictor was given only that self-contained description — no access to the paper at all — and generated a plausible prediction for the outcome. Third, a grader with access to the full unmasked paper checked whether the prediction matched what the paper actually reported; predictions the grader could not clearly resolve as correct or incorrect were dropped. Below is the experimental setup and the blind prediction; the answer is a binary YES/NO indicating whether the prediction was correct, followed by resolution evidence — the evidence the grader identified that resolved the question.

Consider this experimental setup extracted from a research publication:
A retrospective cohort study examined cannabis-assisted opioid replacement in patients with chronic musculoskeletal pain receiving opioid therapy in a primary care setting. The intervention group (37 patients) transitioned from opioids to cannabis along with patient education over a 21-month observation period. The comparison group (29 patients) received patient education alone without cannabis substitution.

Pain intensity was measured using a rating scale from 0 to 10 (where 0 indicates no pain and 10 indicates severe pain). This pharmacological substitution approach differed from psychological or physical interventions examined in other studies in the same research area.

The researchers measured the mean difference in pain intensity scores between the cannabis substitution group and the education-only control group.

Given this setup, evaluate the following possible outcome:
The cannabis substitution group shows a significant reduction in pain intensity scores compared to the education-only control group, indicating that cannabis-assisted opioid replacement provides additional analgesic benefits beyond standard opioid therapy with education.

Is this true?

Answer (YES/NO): YES